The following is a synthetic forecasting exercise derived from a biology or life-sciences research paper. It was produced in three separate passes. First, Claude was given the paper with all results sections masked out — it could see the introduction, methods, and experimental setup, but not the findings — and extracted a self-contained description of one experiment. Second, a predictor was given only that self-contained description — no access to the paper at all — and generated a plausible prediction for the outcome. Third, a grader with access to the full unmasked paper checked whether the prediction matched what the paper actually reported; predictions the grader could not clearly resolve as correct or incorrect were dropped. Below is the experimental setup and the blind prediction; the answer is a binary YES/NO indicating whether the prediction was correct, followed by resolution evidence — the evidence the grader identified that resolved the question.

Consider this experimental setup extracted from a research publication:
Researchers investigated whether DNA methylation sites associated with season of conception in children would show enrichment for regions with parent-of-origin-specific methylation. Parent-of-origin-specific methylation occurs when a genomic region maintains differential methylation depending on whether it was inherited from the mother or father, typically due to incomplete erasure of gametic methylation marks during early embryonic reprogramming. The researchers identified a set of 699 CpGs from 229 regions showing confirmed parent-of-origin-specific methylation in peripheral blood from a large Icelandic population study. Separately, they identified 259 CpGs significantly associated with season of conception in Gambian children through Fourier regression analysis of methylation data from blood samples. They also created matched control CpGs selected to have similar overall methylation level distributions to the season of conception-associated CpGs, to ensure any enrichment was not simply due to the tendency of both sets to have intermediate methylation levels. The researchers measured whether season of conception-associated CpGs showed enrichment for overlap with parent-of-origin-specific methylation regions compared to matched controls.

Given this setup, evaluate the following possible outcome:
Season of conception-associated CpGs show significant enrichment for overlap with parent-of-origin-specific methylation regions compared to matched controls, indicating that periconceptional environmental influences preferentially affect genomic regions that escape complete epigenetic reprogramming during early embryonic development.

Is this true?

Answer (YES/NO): YES